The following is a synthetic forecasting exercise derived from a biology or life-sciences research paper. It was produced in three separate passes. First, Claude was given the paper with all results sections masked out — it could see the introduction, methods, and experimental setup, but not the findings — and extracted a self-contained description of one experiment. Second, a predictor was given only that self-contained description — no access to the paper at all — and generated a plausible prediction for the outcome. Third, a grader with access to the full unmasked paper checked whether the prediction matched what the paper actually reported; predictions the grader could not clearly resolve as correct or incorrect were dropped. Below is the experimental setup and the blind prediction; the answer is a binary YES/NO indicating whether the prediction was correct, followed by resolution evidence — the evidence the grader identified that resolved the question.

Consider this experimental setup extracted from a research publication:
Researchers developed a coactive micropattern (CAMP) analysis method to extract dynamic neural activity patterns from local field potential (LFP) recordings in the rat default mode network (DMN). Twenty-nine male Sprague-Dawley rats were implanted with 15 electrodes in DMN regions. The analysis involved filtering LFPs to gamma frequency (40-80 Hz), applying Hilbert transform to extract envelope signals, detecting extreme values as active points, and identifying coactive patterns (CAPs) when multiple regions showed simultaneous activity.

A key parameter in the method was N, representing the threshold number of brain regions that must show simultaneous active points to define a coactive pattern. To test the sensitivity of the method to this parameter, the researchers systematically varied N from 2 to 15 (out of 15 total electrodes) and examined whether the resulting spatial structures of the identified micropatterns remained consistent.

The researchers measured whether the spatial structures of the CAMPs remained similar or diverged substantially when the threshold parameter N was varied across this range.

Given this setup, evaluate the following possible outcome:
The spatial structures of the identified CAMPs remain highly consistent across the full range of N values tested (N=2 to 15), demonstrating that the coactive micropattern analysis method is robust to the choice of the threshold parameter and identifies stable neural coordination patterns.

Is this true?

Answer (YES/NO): YES